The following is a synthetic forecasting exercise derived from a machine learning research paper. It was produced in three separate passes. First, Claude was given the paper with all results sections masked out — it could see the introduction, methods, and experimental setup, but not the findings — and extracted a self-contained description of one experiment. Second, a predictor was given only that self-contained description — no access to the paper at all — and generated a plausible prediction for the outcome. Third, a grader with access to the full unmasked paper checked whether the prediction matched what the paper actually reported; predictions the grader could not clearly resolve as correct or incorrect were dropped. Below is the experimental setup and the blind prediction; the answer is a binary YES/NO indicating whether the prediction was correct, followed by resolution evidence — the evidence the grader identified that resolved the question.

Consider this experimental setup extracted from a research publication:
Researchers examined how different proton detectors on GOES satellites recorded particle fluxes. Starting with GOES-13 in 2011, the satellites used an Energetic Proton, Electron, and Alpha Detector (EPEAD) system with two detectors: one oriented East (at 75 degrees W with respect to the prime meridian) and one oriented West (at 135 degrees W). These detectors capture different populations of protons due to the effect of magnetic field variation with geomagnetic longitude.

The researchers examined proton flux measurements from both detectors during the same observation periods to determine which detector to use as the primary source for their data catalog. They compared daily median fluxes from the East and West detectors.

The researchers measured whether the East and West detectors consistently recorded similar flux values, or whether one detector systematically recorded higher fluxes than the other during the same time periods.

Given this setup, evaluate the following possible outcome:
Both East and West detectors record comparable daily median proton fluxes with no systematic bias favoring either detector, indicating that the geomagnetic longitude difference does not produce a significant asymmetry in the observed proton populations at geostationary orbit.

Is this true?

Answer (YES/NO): NO